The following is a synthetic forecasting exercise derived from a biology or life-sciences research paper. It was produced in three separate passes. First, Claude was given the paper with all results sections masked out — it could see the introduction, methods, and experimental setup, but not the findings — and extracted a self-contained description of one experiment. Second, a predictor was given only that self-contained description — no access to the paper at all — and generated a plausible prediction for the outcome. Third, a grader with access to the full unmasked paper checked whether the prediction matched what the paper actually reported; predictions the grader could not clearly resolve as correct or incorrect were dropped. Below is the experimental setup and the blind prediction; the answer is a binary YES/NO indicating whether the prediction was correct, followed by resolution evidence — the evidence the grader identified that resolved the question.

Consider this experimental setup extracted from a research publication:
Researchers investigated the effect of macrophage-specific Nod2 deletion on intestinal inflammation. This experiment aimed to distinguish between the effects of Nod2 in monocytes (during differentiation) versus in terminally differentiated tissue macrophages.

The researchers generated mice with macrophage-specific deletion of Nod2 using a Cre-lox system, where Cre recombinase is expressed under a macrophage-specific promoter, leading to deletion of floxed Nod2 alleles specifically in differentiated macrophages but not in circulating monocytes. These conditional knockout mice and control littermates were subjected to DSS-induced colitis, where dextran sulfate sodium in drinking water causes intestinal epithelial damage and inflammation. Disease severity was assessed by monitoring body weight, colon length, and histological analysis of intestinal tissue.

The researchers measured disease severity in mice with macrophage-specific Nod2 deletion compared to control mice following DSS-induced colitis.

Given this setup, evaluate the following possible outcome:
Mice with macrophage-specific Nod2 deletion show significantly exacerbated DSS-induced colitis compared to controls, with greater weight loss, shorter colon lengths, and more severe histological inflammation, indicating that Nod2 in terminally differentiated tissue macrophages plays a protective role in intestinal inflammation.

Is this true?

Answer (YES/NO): NO